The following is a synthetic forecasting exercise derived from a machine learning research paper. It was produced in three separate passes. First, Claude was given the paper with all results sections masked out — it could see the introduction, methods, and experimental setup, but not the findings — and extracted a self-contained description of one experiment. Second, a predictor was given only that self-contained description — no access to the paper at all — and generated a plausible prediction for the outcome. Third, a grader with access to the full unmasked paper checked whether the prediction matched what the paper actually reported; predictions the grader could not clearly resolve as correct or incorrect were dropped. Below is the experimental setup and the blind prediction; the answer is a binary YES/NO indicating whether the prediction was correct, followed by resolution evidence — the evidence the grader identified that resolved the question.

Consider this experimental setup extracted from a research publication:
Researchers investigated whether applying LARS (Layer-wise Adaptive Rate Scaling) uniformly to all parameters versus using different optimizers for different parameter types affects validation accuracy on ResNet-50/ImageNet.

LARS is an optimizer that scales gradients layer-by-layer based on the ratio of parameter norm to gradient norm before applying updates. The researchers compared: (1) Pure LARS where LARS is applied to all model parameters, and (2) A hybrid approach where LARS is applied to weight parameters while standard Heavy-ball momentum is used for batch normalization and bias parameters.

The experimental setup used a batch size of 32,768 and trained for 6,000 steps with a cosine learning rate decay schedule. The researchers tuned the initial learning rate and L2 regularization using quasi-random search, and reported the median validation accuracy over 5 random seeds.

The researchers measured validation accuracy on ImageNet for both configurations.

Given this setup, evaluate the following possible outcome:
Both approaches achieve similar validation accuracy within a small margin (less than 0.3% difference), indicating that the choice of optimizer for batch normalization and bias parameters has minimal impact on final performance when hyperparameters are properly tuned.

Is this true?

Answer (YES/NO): YES